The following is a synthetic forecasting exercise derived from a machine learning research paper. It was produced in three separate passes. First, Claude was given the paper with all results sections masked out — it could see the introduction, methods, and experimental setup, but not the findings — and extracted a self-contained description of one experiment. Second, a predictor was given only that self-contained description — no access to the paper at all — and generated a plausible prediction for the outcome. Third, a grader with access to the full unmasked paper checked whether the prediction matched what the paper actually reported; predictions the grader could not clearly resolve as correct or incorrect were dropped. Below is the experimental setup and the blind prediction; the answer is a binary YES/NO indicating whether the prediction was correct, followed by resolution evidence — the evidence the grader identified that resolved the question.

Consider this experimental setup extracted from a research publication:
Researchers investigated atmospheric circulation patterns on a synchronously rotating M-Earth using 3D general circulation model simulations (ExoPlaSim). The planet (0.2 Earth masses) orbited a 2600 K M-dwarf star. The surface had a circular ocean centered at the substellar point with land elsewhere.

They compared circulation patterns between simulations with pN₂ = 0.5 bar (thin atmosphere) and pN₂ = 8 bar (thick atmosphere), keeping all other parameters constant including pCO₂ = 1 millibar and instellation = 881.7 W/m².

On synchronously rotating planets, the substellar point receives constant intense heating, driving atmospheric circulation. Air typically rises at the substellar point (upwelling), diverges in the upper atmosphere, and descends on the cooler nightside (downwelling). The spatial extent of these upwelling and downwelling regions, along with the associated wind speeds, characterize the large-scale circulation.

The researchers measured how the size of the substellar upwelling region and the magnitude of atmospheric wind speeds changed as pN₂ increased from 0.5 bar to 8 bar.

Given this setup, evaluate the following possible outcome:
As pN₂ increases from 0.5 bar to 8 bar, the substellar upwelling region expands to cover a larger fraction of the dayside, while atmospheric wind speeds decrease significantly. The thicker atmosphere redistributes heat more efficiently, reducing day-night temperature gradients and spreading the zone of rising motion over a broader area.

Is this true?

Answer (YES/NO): YES